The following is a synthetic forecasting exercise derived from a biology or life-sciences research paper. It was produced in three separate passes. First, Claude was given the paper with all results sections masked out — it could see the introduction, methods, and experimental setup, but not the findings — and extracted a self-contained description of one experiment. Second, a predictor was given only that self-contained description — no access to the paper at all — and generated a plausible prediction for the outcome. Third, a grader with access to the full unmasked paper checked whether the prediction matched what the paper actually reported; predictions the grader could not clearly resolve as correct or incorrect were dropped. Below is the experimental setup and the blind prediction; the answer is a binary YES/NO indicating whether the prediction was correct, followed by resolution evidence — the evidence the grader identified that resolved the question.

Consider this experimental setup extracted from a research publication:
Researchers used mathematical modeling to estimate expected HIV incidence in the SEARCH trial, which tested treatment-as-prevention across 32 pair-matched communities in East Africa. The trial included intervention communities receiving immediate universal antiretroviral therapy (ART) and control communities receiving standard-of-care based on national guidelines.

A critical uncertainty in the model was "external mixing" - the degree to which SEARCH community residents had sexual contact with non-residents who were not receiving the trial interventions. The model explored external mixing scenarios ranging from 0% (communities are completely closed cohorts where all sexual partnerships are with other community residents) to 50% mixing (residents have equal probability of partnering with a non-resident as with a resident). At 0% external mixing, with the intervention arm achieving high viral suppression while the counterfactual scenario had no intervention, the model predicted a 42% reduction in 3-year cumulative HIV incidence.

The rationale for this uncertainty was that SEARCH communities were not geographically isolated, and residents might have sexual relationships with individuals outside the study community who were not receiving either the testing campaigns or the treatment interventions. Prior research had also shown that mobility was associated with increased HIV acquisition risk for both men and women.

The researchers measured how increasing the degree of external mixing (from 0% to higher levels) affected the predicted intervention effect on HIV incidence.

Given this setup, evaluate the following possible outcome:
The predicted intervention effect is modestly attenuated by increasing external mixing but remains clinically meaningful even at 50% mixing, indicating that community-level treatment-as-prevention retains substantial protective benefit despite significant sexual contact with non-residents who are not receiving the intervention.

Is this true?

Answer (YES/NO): NO